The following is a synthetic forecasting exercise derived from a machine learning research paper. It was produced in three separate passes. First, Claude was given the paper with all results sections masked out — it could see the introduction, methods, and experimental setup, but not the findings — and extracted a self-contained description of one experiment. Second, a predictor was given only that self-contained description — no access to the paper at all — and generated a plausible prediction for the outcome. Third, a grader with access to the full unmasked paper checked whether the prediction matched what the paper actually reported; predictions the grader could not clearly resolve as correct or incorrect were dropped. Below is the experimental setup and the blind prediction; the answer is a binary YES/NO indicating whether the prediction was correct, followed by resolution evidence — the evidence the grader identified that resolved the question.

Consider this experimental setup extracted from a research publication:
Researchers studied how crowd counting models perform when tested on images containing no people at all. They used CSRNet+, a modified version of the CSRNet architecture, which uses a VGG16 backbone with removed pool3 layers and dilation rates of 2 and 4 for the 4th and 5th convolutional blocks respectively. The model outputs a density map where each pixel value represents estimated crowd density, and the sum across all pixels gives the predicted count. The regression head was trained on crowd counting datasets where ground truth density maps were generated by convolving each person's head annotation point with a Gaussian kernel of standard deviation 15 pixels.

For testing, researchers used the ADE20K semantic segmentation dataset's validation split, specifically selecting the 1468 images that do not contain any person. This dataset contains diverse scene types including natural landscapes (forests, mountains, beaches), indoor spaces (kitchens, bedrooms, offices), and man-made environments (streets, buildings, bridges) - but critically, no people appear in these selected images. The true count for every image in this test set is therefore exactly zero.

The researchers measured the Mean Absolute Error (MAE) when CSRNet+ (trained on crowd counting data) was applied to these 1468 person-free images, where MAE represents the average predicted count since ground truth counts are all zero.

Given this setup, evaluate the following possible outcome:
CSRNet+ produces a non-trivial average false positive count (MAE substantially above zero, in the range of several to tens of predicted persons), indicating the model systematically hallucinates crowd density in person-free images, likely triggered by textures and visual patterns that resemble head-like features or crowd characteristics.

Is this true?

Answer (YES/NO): YES